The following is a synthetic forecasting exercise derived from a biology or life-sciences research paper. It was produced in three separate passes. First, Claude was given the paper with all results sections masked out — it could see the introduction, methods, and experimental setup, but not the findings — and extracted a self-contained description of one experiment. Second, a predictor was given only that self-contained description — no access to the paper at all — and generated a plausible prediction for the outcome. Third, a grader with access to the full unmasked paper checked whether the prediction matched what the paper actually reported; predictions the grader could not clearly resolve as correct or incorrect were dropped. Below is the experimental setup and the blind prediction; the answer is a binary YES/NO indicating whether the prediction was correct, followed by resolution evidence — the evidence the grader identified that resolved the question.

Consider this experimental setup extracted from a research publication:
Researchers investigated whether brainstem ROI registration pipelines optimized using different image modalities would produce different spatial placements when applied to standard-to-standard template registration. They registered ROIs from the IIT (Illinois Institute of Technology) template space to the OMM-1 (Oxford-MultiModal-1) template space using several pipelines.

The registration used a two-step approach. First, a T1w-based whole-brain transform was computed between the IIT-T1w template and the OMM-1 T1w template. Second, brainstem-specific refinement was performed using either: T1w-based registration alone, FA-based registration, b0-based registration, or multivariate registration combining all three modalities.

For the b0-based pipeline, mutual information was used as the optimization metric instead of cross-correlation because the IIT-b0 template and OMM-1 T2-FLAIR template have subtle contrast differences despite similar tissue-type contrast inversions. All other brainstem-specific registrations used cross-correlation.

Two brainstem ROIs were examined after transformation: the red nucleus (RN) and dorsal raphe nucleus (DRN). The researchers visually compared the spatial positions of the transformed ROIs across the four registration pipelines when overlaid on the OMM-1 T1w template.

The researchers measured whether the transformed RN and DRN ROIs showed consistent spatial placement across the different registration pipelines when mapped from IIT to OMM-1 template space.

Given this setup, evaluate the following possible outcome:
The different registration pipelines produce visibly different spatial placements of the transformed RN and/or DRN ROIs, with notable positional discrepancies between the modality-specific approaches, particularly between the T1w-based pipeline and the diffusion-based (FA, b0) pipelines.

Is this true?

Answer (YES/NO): YES